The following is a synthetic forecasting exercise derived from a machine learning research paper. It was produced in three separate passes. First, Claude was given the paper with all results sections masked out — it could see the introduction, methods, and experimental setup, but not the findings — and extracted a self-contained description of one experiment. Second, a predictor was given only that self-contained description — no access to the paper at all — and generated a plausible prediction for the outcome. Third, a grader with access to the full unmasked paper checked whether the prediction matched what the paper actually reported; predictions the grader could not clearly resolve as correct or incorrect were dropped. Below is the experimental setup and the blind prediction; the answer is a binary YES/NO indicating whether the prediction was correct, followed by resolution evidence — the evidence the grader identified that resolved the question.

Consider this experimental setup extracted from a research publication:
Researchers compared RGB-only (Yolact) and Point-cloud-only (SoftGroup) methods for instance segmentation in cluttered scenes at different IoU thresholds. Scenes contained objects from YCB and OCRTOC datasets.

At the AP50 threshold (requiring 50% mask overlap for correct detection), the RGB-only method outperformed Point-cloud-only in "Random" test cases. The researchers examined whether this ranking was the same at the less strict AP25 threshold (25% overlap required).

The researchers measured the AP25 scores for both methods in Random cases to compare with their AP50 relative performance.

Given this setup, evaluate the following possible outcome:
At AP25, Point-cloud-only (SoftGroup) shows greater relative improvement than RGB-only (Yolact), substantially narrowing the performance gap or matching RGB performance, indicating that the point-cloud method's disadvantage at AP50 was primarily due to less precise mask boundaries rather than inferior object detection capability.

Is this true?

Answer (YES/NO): NO